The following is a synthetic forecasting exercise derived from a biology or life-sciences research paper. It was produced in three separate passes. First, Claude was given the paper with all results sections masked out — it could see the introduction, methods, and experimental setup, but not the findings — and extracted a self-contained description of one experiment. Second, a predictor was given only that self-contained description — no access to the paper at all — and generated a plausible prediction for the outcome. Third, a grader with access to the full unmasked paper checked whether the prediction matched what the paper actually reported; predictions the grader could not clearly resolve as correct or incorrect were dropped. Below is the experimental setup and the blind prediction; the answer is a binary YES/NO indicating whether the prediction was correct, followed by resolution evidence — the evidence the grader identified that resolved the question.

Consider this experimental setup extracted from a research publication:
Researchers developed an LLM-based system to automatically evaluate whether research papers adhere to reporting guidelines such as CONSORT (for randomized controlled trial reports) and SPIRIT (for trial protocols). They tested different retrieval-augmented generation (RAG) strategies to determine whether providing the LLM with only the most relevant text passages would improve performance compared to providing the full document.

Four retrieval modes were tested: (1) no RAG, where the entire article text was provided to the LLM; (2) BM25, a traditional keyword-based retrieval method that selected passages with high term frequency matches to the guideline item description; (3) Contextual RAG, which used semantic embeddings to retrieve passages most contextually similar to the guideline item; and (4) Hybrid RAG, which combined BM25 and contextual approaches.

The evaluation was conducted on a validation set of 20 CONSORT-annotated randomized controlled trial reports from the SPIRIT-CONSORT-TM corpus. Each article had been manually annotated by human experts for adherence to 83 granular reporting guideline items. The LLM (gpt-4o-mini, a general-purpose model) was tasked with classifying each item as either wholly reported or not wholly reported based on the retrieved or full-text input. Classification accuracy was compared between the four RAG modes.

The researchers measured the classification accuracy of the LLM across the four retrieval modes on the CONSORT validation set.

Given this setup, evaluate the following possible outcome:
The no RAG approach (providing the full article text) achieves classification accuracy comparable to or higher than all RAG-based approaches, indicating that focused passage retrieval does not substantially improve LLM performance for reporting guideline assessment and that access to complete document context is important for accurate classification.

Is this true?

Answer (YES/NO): YES